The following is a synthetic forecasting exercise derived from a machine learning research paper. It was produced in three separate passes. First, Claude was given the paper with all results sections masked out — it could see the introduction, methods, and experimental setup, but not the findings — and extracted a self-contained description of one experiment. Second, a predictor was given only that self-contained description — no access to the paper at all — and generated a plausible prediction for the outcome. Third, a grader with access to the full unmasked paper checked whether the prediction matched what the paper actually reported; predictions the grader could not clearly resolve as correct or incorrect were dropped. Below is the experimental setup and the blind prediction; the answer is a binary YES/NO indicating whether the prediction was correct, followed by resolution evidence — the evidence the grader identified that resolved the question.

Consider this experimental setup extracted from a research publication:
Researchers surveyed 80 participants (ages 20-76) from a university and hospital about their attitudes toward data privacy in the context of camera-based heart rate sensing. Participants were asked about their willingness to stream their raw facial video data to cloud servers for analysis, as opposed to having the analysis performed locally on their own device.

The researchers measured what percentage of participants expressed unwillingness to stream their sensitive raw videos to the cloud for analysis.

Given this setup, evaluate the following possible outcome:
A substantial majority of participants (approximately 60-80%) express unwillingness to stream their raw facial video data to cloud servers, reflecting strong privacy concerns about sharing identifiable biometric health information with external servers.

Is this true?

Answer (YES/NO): YES